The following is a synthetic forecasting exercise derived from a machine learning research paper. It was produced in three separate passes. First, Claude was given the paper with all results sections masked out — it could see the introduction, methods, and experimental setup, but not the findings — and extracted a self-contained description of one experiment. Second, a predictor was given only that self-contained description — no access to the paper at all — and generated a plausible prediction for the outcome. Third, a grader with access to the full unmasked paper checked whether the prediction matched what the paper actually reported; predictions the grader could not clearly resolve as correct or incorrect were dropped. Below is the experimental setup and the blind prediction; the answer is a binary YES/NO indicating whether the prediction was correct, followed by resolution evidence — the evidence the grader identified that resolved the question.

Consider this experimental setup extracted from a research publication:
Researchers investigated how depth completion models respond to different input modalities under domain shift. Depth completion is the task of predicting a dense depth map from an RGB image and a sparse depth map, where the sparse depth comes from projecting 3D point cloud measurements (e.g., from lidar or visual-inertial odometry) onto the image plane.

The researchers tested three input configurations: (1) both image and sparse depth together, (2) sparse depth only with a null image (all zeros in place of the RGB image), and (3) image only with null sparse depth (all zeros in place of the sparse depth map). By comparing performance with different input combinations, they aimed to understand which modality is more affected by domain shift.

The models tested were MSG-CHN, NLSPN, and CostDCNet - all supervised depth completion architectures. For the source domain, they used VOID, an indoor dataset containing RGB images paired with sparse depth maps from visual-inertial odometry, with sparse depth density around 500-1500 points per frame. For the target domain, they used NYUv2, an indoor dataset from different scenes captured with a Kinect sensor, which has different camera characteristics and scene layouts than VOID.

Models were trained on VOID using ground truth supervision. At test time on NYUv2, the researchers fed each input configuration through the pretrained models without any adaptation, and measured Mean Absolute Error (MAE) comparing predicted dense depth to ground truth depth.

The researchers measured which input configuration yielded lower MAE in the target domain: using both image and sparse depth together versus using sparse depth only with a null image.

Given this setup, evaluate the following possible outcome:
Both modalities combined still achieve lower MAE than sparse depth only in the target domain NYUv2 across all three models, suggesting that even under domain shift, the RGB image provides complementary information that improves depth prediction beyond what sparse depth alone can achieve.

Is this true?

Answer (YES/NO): NO